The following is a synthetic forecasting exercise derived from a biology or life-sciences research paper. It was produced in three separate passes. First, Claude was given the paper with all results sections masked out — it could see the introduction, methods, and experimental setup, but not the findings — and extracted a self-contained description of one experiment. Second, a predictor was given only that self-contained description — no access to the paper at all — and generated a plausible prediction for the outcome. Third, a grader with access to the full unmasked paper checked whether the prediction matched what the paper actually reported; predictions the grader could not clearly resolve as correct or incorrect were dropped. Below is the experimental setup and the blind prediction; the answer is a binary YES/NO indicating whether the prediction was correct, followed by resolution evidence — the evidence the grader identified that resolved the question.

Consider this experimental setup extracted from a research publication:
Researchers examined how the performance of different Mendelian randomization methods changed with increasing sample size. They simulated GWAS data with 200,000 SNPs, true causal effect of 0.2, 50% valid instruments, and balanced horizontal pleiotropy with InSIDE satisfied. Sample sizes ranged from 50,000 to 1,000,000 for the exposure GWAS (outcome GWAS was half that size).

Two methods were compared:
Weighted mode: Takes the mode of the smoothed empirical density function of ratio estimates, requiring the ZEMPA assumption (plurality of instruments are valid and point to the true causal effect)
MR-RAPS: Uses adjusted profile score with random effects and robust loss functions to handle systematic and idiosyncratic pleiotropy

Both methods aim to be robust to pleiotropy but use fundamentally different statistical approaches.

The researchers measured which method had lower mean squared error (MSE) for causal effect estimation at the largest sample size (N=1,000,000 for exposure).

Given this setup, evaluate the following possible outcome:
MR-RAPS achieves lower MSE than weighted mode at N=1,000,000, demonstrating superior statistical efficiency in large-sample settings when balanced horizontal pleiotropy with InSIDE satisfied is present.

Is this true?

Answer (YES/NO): YES